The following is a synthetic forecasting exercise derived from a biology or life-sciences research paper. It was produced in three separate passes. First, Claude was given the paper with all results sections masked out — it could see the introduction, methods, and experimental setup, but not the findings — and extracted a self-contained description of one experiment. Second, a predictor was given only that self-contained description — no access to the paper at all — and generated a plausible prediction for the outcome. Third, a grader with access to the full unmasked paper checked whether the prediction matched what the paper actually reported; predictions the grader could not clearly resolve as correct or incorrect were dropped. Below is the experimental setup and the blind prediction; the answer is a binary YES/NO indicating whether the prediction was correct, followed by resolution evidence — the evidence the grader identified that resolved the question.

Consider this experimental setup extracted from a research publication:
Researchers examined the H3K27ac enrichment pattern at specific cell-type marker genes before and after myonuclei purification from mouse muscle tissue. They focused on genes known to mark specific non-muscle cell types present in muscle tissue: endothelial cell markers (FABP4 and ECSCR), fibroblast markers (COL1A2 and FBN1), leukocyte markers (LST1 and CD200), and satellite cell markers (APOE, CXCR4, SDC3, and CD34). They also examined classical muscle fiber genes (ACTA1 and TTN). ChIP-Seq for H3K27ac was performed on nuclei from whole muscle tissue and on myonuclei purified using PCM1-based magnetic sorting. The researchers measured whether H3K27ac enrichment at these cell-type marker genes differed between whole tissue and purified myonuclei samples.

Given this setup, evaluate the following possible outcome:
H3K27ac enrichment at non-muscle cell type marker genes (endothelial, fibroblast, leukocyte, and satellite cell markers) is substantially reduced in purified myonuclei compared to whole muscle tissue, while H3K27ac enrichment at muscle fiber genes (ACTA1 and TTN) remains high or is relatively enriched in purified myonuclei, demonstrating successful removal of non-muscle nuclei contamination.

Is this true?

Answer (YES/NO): YES